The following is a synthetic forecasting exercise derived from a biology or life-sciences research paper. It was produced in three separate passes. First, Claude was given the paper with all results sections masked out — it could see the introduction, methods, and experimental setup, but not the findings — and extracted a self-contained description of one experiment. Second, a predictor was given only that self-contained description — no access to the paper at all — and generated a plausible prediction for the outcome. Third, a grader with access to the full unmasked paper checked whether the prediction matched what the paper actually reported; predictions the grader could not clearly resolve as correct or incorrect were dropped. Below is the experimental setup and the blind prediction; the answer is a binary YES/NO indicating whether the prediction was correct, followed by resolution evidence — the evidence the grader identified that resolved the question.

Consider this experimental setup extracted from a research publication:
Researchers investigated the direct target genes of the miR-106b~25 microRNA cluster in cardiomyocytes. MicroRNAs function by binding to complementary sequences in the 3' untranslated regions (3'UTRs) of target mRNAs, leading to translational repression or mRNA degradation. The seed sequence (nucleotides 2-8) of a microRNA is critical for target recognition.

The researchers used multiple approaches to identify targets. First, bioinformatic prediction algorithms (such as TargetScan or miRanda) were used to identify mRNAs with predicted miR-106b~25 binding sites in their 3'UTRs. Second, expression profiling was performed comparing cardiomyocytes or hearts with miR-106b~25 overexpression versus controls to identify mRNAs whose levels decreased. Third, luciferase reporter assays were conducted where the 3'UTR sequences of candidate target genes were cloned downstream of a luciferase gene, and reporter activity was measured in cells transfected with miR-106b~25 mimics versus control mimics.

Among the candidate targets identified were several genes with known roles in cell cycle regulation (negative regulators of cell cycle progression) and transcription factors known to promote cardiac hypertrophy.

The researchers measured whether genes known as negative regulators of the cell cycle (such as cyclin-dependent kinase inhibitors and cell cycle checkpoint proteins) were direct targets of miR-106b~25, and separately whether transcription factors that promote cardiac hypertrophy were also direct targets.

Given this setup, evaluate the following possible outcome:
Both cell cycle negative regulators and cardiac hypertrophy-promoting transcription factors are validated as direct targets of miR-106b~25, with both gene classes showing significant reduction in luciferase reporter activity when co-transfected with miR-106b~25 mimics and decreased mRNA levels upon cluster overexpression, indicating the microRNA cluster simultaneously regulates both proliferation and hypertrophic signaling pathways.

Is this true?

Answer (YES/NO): YES